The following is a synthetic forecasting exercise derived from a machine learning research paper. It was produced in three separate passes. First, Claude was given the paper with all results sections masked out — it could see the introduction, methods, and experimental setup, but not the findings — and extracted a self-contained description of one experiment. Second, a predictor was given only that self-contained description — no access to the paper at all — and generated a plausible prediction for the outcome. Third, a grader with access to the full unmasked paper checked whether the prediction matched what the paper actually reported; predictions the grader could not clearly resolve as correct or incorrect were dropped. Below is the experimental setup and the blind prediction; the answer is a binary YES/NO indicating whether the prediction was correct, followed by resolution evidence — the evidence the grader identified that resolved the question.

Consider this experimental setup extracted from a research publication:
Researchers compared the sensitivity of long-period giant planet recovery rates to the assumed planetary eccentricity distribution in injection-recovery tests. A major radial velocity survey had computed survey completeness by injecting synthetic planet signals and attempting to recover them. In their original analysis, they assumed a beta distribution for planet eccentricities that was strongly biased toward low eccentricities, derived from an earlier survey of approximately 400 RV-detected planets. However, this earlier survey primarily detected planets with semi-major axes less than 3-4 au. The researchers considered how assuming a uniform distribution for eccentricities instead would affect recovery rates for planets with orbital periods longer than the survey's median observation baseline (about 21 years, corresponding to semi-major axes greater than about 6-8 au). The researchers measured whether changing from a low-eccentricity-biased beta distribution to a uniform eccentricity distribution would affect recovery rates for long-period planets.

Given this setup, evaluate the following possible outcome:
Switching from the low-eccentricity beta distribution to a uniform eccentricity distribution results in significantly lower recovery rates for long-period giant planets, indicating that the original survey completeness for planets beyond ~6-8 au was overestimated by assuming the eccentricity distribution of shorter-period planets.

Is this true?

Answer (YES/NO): YES